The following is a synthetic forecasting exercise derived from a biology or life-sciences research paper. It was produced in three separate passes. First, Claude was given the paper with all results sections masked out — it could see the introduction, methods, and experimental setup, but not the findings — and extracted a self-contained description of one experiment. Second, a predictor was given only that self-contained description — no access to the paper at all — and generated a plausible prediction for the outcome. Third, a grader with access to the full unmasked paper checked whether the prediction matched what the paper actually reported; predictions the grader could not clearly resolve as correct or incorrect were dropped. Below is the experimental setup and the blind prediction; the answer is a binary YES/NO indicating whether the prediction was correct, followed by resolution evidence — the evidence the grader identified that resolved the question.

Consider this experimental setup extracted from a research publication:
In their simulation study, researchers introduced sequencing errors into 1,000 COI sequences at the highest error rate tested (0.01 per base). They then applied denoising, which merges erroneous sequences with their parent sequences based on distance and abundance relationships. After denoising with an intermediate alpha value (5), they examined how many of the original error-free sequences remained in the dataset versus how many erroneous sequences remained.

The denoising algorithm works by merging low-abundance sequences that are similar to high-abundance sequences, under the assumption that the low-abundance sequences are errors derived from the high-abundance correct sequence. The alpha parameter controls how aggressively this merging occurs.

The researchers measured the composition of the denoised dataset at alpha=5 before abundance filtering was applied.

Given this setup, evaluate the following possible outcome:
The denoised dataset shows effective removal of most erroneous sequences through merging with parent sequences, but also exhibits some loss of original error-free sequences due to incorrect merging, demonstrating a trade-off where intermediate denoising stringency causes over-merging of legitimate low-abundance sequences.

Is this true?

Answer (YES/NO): YES